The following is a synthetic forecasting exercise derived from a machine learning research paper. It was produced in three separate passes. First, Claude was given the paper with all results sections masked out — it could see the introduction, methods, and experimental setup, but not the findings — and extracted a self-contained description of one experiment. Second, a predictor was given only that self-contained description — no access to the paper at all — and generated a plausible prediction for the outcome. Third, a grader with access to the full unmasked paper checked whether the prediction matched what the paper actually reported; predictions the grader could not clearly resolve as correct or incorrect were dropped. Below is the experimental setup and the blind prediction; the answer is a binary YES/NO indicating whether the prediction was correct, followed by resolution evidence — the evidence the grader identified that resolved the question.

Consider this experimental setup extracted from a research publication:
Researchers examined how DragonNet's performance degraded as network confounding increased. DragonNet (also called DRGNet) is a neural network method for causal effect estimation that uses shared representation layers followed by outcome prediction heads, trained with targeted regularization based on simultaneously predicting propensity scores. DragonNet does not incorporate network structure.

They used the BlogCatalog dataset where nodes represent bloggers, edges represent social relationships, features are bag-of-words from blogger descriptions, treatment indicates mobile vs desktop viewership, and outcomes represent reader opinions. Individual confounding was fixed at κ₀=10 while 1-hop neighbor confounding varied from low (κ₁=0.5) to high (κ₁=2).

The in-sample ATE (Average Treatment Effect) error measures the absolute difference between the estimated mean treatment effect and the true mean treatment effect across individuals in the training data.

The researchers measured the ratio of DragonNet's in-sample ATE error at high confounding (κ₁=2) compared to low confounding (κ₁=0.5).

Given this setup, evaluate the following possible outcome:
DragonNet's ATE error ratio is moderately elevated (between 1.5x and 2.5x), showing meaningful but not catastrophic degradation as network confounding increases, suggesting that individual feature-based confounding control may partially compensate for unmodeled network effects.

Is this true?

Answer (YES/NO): NO